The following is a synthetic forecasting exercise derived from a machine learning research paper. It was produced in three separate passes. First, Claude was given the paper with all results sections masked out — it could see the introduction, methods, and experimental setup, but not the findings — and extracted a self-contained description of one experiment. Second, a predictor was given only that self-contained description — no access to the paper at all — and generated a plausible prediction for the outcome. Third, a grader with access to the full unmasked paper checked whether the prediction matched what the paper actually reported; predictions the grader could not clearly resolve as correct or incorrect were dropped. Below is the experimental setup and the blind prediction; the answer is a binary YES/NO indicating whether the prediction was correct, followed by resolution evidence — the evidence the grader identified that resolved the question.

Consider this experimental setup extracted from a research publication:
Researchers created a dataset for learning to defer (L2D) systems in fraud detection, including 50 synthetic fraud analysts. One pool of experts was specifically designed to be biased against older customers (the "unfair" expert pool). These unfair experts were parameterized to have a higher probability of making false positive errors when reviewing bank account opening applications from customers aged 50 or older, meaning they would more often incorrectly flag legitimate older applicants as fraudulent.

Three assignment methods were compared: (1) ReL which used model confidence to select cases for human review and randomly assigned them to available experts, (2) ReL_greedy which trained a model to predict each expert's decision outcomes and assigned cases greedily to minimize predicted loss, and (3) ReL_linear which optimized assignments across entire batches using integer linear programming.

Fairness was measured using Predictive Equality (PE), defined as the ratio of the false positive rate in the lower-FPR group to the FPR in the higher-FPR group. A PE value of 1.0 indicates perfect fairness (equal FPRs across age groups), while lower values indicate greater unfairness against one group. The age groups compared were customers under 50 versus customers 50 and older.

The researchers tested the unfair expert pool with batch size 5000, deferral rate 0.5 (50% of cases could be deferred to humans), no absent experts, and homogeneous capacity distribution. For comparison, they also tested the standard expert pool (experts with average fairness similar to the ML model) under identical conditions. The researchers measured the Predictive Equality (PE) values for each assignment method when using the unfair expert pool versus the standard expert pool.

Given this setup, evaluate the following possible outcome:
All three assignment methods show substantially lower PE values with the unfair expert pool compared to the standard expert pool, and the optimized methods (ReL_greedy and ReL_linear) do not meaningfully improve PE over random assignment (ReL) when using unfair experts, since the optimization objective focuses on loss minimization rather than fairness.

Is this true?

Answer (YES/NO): NO